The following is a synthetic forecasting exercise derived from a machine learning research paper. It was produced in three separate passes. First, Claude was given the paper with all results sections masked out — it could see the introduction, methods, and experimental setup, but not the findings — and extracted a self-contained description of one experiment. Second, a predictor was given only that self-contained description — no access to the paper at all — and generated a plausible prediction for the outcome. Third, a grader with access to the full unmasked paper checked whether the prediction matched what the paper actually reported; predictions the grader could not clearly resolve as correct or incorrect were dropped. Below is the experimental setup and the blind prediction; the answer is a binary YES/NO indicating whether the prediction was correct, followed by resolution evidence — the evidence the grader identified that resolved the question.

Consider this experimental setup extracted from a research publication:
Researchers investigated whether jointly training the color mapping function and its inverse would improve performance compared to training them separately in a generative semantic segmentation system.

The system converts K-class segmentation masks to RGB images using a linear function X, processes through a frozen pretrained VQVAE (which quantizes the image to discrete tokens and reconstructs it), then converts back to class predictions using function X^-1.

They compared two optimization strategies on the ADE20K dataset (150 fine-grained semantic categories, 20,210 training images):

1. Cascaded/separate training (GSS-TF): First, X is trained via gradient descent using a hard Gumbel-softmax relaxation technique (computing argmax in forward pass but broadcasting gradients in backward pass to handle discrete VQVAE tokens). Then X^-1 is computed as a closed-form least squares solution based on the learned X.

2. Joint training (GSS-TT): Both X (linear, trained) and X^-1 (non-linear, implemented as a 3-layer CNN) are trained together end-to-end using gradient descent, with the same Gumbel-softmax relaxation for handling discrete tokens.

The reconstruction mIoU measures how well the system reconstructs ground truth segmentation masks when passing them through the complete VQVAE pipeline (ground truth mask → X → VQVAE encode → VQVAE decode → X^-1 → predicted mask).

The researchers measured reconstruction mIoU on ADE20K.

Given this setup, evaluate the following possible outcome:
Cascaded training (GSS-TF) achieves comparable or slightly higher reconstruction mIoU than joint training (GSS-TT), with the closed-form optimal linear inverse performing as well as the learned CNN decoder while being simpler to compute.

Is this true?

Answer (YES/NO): NO